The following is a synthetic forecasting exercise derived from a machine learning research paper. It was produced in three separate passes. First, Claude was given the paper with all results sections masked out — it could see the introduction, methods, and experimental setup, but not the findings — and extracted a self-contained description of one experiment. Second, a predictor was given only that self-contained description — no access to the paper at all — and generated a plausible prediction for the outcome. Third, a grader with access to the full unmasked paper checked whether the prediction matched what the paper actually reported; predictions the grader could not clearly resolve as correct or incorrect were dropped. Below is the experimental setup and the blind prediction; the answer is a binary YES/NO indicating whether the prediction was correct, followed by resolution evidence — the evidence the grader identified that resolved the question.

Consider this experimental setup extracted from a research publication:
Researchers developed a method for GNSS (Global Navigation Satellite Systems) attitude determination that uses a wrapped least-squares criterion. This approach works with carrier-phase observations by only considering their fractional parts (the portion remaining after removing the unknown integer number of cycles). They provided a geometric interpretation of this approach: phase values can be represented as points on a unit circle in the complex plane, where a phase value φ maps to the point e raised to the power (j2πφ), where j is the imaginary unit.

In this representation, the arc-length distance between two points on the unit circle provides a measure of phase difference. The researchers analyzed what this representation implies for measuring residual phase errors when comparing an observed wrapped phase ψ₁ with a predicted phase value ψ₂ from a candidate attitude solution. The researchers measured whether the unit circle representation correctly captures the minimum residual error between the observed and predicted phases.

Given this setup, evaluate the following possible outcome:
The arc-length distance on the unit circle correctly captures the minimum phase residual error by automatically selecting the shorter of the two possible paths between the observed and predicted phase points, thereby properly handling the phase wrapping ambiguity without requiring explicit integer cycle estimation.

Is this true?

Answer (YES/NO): YES